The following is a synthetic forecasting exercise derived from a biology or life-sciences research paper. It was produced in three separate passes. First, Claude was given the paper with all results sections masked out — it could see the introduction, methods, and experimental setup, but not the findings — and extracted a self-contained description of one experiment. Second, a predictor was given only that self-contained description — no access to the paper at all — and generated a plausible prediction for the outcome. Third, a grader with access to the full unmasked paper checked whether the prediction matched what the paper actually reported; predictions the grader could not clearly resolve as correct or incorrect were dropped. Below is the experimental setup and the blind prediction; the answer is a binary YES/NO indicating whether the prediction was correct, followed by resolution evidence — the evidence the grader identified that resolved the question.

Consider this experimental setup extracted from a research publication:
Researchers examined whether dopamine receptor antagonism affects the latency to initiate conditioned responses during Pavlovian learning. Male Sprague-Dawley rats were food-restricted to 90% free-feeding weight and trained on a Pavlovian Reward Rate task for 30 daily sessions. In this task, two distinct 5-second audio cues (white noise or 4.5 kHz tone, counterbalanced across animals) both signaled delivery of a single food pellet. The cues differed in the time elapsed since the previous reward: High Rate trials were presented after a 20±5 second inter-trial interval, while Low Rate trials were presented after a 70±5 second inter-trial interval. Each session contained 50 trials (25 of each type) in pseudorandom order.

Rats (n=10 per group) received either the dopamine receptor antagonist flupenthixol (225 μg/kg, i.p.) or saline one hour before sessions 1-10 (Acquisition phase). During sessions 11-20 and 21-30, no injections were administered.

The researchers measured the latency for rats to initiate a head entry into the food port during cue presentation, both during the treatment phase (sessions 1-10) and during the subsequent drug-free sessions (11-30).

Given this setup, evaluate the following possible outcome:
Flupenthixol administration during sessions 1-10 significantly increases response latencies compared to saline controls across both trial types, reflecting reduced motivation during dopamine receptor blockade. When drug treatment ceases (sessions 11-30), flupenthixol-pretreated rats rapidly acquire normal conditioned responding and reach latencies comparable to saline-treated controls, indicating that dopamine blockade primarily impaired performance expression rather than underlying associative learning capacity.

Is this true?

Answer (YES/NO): YES